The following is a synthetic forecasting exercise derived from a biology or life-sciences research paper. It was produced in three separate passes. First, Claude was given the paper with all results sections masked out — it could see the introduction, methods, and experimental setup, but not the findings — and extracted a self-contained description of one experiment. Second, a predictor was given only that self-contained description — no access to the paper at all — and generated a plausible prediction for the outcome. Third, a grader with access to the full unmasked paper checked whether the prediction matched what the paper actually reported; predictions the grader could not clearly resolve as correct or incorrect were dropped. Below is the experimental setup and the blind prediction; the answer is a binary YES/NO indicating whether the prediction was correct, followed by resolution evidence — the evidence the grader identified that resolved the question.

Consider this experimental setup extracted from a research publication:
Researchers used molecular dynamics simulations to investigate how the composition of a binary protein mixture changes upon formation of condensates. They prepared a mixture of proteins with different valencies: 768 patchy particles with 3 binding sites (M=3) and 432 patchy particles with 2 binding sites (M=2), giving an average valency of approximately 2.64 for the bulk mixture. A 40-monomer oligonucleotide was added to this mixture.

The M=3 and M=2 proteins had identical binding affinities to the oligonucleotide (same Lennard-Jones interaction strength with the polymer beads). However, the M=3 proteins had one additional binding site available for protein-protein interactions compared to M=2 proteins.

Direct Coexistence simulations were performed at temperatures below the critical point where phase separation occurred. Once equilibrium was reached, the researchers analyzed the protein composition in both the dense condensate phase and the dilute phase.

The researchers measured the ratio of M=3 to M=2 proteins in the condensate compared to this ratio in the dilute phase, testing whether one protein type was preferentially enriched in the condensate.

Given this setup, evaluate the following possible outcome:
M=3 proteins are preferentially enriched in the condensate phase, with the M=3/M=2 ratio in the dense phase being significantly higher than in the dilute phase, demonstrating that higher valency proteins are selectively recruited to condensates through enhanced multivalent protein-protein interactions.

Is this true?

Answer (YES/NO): YES